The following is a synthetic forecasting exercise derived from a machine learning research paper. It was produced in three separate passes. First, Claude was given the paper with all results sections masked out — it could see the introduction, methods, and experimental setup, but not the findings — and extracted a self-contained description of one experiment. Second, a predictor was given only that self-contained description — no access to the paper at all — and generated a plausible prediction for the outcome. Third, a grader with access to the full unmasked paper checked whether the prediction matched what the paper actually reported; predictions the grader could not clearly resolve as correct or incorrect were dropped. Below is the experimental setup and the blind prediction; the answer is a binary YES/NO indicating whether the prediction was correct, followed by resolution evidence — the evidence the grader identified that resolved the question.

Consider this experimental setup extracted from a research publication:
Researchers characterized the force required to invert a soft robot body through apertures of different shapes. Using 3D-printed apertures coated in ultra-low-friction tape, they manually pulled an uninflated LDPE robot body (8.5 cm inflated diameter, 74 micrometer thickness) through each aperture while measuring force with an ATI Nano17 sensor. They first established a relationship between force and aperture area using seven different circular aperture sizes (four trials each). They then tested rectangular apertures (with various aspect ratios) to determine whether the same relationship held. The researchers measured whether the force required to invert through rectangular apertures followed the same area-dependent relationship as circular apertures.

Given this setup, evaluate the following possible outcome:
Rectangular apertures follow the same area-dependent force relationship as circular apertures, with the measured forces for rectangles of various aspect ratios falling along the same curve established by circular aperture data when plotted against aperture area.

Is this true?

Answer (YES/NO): YES